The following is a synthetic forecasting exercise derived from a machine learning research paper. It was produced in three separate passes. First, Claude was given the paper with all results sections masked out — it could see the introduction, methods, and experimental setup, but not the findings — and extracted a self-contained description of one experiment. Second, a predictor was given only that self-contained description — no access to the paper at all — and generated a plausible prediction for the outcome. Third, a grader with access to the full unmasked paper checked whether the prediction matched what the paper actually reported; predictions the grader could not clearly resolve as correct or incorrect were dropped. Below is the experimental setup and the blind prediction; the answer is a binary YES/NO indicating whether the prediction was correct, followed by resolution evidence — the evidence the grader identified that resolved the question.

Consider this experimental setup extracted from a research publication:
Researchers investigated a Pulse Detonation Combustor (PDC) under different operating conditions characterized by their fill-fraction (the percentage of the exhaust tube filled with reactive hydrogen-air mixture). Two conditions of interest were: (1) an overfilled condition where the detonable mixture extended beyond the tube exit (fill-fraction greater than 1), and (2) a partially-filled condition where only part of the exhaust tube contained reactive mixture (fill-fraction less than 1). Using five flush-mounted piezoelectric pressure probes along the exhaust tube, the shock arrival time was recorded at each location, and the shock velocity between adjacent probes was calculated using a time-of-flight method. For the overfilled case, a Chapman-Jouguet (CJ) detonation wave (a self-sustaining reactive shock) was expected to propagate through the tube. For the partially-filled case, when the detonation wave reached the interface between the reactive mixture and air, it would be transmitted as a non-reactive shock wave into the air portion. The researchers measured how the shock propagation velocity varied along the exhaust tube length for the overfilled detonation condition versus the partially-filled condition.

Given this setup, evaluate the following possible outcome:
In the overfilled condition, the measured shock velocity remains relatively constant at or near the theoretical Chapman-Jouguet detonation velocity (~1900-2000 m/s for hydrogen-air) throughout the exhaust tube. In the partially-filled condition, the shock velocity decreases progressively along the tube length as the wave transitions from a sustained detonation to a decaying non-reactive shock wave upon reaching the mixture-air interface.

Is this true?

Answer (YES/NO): YES